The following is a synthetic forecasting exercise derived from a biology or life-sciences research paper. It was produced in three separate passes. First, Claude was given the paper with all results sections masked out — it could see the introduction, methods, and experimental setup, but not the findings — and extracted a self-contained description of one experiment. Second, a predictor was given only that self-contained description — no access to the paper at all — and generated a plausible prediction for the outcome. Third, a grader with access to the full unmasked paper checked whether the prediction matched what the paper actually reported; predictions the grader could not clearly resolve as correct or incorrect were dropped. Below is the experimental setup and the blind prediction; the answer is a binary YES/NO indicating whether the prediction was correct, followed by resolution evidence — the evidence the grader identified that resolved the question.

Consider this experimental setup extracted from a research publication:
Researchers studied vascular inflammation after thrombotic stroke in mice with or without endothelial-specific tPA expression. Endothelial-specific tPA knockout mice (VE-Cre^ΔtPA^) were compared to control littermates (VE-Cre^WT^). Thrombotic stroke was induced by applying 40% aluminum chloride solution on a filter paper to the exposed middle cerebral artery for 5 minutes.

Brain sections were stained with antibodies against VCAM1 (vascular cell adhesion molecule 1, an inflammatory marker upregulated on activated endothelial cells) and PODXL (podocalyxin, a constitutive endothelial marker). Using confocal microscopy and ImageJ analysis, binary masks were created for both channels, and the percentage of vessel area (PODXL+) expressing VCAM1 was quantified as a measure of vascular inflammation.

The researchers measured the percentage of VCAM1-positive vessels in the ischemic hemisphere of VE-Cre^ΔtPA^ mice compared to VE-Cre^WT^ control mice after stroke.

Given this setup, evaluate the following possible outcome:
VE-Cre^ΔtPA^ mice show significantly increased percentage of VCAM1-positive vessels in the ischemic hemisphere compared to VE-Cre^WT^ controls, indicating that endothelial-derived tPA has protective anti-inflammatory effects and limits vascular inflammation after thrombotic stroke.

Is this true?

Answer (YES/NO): NO